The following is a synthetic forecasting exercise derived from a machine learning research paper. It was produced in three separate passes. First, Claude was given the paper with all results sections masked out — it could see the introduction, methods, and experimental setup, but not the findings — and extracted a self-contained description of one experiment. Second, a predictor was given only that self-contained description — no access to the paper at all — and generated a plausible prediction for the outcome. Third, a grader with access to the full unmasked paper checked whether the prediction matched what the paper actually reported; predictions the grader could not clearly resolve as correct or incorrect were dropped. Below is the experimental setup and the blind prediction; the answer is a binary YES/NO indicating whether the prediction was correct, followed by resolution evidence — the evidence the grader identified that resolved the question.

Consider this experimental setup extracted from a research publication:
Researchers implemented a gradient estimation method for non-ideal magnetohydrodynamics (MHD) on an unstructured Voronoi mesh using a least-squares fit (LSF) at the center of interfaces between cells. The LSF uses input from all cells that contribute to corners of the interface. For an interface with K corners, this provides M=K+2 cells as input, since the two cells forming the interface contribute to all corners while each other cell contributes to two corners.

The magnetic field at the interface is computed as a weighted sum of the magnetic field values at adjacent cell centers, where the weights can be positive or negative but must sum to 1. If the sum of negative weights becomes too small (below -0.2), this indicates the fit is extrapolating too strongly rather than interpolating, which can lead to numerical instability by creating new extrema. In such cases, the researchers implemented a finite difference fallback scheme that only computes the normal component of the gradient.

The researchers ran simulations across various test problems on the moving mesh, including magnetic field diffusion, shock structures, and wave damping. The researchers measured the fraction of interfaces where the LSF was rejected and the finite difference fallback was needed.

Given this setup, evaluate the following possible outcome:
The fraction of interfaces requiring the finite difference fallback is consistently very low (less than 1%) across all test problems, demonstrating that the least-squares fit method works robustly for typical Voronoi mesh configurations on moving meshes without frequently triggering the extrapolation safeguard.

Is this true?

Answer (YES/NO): YES